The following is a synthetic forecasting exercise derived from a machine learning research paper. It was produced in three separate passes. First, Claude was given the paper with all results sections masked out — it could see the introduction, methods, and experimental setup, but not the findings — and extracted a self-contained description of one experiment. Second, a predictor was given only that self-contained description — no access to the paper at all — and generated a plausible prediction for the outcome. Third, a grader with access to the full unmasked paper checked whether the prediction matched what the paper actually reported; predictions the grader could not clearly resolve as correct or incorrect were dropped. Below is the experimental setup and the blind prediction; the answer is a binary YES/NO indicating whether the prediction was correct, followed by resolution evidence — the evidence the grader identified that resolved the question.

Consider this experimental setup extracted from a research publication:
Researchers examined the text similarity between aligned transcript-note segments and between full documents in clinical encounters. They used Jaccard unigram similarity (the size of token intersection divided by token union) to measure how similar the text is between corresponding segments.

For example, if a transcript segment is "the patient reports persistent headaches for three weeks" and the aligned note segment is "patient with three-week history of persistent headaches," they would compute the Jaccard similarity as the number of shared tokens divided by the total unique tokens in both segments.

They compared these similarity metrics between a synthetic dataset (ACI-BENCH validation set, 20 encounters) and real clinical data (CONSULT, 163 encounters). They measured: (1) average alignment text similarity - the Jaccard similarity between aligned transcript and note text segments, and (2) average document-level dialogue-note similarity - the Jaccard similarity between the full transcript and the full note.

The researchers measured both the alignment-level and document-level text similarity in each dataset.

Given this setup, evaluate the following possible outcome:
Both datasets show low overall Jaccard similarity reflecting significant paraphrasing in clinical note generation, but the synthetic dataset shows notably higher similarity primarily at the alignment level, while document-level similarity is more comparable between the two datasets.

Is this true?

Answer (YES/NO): NO